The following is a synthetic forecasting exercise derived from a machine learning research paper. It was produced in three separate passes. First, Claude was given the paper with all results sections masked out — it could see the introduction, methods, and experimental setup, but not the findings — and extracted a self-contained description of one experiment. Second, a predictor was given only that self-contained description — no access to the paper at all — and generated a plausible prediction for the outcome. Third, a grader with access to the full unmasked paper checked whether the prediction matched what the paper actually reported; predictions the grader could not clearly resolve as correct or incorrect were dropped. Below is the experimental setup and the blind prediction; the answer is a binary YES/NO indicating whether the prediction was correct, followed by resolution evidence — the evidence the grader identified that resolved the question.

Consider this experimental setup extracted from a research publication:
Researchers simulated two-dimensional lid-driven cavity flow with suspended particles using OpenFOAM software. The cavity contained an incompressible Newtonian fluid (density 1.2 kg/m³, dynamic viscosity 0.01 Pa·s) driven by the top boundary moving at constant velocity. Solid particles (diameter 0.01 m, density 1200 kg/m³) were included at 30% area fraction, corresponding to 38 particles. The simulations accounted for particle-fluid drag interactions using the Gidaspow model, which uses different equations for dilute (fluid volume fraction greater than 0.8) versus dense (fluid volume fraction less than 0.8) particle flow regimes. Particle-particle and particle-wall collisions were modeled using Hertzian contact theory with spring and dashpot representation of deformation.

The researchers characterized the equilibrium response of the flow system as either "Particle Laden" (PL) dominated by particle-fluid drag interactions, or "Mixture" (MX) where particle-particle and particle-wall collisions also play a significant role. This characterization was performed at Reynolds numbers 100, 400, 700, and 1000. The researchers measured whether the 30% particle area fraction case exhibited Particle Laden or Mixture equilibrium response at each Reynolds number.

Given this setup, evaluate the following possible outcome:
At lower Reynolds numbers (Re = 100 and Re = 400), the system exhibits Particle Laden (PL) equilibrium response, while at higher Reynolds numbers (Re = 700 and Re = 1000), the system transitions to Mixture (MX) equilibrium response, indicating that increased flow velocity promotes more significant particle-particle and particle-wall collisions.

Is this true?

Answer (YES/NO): NO